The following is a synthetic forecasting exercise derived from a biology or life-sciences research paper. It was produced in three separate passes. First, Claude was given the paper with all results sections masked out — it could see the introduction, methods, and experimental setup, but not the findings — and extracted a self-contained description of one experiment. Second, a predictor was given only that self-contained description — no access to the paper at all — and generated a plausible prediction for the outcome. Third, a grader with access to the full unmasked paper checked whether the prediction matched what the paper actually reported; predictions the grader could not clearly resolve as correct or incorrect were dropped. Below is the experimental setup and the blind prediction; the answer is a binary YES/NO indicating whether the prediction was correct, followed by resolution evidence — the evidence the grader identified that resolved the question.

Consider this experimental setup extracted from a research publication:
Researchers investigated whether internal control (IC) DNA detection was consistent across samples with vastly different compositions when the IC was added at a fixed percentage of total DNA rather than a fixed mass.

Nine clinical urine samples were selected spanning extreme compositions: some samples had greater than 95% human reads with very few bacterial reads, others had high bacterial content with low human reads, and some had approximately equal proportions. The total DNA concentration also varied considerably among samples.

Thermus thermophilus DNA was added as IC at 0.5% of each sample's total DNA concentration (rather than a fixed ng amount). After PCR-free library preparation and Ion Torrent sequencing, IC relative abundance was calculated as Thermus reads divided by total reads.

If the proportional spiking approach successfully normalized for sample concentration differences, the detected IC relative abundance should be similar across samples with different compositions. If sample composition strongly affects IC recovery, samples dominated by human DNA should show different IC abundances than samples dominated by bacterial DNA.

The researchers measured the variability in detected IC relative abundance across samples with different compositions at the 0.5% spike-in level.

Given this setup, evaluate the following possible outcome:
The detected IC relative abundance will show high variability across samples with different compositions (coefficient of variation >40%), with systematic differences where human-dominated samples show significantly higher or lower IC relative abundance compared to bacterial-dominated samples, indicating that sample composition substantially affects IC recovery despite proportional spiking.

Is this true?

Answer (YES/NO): NO